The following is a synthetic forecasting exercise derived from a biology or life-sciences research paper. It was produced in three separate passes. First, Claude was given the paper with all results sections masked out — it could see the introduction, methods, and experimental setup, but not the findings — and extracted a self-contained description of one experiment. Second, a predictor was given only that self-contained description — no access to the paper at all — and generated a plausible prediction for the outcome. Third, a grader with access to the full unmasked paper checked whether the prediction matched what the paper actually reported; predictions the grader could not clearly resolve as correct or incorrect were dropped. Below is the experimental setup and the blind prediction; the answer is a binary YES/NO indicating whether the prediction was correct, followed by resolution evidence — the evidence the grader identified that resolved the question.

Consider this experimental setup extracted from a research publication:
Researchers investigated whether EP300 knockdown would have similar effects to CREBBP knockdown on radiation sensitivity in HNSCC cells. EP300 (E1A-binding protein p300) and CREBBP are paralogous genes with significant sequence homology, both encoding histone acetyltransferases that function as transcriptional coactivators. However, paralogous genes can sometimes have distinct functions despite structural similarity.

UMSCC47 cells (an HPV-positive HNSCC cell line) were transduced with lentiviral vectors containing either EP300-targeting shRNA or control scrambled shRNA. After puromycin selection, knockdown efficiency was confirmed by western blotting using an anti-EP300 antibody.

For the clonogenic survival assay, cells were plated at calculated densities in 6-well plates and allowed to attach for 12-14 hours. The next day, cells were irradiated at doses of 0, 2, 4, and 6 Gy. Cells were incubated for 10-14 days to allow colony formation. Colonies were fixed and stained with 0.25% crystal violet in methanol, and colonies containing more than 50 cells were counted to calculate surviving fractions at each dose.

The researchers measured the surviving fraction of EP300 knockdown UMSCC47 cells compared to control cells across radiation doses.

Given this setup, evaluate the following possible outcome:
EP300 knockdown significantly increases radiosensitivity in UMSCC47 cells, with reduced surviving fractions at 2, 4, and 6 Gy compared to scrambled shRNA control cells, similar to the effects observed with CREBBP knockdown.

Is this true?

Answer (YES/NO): NO